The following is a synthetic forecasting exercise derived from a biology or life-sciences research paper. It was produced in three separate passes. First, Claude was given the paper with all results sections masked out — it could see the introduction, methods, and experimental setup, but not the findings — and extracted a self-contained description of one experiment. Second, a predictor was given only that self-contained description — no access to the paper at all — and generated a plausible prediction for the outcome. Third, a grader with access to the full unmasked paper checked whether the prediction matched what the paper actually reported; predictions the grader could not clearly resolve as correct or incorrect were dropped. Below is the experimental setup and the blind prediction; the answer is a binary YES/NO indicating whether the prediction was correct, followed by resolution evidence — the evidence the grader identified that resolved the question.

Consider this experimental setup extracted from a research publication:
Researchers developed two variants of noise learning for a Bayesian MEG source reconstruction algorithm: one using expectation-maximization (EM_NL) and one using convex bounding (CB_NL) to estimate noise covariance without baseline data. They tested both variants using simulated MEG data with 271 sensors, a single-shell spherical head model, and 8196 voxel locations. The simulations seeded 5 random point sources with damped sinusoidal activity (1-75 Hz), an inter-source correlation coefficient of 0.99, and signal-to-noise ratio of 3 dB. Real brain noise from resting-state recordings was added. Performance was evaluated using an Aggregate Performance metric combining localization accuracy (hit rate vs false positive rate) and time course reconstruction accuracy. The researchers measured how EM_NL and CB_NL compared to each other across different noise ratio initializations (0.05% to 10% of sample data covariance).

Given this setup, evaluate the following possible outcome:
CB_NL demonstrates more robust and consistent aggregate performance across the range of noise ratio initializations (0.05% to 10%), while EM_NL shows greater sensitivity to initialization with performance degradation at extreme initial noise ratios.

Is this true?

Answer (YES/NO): NO